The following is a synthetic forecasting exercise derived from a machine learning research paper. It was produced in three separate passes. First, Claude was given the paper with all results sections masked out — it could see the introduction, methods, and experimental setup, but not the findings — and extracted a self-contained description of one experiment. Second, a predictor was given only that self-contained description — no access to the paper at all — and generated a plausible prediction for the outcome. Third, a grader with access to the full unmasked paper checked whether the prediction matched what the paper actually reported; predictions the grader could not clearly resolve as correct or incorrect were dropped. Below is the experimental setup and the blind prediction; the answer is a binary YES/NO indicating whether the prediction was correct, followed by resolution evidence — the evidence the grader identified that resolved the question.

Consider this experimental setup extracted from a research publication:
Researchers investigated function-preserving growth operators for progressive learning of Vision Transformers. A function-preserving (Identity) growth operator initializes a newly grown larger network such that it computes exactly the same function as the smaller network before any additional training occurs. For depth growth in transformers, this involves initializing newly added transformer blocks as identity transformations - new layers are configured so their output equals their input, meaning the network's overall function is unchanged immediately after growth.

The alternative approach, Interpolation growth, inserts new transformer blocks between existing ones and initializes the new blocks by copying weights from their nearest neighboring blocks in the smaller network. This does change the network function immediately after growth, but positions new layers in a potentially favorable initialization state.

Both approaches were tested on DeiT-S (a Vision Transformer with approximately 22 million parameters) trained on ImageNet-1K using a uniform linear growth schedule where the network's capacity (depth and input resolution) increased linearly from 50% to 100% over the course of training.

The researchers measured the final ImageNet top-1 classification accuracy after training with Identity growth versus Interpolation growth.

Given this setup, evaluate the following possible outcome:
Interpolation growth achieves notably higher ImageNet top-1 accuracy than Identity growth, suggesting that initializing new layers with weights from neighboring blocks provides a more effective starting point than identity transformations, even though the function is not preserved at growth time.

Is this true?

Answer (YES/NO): YES